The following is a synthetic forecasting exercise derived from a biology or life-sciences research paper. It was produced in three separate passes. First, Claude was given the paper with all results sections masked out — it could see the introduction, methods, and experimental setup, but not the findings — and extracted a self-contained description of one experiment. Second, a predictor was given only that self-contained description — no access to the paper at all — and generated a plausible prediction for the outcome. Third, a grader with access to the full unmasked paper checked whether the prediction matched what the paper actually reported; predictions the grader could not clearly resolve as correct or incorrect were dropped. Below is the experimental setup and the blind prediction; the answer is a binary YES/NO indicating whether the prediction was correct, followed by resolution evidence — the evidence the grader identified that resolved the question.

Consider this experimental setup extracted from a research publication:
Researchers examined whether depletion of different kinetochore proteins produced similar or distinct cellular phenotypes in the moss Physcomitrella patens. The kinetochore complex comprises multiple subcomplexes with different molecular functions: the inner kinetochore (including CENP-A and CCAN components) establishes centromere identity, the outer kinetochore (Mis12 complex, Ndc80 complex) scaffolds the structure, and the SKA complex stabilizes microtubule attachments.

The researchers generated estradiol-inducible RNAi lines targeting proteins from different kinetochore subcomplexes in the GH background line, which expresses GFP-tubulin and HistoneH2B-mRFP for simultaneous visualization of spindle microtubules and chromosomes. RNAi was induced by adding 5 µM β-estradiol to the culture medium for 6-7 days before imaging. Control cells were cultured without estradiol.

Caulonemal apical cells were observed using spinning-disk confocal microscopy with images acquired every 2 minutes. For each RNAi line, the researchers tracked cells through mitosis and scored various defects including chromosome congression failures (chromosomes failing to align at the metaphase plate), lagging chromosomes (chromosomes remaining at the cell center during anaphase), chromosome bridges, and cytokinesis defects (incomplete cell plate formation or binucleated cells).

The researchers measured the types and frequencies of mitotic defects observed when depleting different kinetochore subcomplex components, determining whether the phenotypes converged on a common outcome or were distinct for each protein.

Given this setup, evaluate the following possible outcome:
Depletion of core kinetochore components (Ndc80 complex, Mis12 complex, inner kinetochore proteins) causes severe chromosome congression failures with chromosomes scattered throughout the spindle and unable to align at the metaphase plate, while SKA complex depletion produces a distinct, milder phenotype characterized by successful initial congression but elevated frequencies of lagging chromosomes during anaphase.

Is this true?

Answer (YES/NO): NO